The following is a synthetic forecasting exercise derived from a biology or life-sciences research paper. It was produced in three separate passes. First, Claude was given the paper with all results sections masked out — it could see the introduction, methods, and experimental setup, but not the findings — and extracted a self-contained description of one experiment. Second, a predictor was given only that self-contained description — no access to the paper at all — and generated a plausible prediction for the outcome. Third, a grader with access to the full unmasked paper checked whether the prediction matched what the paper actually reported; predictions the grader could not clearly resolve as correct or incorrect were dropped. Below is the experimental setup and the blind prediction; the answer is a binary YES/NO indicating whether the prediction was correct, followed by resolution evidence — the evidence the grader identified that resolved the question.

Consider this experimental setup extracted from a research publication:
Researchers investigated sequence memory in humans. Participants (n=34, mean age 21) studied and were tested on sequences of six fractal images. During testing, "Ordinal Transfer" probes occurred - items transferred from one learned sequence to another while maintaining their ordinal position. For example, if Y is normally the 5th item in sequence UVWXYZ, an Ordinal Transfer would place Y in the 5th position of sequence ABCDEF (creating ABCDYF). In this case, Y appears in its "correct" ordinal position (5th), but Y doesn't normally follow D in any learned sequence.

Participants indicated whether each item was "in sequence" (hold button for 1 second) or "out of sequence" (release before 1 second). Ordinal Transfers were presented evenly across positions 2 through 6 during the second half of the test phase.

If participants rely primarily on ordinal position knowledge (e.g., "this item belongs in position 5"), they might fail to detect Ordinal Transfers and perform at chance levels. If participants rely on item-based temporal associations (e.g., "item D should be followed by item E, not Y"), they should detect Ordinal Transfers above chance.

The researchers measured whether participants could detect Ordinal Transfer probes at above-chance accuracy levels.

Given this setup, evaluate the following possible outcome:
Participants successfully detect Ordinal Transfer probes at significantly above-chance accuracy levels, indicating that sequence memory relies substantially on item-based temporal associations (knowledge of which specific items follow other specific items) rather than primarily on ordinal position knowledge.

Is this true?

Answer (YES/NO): NO